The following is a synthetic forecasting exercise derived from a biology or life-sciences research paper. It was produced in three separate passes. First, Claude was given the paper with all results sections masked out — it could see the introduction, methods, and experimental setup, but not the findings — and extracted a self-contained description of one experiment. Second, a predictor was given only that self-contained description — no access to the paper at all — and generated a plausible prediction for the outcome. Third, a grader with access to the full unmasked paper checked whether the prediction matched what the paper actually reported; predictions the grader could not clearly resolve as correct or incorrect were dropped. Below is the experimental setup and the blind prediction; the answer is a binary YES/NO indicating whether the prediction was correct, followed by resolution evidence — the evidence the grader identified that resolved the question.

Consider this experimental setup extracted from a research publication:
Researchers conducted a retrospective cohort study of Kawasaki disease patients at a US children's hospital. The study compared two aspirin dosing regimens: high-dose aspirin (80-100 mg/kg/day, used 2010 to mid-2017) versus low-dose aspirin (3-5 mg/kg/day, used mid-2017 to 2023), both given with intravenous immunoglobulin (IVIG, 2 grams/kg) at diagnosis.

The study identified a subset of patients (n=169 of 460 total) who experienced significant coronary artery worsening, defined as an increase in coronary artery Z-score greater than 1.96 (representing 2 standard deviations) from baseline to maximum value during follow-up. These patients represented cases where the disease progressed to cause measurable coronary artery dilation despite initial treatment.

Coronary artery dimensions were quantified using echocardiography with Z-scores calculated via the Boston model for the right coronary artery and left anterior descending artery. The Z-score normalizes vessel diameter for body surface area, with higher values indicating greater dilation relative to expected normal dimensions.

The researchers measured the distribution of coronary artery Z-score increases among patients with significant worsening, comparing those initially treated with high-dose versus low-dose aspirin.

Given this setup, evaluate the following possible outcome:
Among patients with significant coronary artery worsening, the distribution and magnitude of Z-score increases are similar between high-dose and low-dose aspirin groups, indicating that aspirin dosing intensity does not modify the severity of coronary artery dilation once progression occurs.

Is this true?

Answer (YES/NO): YES